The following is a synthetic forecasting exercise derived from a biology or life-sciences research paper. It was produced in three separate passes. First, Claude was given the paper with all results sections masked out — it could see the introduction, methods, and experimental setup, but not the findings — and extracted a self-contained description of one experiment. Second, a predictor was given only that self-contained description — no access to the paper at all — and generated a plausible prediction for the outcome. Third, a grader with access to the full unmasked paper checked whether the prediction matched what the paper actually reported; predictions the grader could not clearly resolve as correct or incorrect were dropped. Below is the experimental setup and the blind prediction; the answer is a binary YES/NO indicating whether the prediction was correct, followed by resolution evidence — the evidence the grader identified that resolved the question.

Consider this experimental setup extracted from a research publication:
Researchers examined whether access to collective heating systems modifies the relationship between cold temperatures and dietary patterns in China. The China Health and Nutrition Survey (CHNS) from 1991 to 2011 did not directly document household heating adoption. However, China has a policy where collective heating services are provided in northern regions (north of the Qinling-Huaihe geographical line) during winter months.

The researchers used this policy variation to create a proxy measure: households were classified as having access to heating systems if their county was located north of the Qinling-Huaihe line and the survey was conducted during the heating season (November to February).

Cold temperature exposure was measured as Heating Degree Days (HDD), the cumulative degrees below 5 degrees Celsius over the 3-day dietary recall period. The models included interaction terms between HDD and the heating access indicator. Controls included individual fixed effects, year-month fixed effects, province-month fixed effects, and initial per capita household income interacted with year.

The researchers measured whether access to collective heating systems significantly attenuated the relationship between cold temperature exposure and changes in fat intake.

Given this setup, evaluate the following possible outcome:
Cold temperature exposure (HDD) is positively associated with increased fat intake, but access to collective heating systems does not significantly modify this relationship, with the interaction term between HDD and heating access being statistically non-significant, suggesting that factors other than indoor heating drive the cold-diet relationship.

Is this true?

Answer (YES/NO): NO